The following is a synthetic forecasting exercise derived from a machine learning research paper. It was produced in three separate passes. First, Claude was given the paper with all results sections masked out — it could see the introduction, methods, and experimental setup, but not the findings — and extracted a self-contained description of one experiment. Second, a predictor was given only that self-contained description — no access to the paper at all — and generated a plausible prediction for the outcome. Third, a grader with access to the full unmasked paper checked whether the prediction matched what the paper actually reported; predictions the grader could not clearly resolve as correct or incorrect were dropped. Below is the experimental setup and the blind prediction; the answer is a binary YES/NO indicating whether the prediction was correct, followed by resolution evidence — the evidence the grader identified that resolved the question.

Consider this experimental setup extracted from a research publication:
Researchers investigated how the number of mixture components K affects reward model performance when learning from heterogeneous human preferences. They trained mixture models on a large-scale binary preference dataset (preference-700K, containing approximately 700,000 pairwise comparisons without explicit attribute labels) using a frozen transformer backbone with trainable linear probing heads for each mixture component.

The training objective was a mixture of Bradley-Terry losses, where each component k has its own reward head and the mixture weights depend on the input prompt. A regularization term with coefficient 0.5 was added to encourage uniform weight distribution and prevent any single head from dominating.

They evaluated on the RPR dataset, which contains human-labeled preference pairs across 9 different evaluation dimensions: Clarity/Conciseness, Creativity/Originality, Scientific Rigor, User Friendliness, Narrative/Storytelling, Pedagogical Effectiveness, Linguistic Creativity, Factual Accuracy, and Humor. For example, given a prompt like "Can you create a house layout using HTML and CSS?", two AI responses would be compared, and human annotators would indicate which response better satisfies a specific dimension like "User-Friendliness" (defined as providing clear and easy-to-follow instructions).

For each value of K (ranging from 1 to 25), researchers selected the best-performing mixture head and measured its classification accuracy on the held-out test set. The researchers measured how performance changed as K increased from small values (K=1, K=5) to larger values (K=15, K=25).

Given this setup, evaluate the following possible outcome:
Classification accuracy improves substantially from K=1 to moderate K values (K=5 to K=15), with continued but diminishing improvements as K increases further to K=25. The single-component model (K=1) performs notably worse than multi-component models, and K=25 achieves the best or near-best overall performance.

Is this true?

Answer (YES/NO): NO